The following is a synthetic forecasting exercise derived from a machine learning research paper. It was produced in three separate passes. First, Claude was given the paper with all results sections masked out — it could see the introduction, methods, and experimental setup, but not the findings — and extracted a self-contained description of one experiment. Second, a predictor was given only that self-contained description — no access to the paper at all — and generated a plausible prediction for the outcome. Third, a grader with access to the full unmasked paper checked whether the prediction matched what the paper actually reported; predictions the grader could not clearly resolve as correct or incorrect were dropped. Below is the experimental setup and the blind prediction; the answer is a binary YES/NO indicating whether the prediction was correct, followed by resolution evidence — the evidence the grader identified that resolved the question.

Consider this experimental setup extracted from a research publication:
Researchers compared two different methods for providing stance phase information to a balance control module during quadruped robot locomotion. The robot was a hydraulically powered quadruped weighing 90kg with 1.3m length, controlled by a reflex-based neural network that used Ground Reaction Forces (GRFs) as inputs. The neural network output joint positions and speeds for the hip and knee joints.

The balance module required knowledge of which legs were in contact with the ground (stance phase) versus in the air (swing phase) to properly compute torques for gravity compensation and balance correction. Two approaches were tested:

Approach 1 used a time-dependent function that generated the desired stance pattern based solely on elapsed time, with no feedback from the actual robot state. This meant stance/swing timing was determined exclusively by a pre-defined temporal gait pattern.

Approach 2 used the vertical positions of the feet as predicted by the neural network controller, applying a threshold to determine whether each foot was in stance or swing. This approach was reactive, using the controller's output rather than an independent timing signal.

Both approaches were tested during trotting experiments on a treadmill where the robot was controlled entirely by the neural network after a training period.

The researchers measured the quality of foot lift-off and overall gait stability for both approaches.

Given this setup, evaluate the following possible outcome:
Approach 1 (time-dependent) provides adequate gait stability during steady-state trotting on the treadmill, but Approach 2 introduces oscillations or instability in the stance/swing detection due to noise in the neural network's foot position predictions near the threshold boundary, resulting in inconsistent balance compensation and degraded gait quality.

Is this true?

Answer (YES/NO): NO